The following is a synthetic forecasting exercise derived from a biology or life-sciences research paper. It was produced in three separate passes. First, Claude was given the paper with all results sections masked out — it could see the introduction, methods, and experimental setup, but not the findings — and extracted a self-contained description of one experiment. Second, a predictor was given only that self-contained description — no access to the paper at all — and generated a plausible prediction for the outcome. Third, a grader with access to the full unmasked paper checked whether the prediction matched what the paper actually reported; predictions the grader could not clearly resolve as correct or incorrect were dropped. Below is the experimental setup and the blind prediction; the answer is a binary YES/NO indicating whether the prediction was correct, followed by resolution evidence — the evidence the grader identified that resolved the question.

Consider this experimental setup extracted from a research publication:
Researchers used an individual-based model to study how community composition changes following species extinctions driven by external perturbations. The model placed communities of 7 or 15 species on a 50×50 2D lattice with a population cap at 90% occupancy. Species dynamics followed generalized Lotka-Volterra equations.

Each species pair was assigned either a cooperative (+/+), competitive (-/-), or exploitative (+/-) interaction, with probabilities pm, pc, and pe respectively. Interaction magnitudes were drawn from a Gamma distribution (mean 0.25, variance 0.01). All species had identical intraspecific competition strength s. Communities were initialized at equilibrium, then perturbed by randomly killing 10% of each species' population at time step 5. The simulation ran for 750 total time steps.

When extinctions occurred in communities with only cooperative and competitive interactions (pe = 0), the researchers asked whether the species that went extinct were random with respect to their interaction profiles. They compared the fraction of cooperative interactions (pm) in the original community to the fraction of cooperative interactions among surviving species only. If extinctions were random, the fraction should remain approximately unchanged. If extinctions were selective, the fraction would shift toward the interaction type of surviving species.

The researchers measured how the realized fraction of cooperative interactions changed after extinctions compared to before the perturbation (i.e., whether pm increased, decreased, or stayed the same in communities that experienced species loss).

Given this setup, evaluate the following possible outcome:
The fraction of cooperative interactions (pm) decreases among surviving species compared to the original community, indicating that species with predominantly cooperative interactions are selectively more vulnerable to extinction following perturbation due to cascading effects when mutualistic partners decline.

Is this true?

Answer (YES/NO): NO